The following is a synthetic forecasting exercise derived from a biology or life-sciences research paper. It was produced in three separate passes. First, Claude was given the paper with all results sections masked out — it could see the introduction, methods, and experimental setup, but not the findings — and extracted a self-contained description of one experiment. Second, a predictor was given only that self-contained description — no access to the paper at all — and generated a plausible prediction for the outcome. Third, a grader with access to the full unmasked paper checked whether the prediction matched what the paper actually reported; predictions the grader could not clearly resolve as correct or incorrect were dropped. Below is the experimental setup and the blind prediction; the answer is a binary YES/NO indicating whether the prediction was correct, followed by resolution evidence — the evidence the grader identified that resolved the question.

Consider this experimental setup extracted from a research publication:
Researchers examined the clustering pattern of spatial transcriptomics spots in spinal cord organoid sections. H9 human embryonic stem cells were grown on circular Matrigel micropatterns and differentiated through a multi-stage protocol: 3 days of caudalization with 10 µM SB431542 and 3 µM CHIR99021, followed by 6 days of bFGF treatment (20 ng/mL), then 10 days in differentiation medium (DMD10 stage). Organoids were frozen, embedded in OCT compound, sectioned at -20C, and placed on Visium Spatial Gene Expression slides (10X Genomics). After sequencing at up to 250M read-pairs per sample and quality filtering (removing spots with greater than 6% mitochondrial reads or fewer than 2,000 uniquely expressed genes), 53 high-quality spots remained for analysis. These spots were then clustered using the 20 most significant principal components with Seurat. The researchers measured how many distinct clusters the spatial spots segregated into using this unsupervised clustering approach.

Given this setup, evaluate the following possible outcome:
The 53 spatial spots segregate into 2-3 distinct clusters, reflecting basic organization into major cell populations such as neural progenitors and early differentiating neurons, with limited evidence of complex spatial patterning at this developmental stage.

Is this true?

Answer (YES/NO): NO